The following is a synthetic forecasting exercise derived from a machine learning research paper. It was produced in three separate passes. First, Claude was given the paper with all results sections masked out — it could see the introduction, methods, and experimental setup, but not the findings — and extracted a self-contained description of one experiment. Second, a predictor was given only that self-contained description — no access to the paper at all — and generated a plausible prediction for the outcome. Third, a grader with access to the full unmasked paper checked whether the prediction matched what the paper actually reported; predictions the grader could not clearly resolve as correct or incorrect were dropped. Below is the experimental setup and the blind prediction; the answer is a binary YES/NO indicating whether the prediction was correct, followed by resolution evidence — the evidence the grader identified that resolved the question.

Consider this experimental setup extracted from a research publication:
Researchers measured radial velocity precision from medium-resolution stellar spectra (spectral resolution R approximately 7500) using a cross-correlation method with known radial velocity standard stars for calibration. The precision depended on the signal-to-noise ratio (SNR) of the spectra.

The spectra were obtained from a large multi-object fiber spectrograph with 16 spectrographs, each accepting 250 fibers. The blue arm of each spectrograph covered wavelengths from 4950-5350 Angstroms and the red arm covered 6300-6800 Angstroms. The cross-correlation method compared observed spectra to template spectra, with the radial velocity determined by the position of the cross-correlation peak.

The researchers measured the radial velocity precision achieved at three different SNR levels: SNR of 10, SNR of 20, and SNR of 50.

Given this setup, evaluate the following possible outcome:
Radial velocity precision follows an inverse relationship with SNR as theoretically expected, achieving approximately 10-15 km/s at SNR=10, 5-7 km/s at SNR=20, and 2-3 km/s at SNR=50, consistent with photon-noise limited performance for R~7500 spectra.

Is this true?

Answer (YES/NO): NO